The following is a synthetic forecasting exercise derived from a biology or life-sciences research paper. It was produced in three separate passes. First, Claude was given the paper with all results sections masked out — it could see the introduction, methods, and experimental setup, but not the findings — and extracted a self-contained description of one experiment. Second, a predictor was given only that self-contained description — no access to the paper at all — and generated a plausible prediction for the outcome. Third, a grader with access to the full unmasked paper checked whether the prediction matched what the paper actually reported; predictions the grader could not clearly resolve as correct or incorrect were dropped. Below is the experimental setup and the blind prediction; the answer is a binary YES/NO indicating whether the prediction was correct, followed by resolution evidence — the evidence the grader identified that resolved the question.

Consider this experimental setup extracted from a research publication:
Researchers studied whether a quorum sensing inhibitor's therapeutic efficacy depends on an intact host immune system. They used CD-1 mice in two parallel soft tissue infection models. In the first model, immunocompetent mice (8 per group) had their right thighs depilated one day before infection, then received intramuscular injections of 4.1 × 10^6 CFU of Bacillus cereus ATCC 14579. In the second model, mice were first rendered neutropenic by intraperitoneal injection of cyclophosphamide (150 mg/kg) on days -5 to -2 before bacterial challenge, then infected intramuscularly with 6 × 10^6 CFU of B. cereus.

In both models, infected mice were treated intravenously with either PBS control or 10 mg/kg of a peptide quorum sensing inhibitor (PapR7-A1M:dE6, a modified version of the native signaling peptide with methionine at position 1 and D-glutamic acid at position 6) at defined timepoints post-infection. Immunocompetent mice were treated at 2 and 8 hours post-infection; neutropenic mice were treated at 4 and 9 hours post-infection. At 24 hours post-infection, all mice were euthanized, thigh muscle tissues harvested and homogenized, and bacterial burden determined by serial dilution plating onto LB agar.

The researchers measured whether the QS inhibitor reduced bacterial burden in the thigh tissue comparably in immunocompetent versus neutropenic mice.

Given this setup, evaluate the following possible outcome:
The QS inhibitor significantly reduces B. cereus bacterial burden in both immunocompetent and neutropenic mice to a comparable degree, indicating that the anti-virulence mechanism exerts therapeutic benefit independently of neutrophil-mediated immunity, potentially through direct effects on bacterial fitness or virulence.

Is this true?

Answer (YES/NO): NO